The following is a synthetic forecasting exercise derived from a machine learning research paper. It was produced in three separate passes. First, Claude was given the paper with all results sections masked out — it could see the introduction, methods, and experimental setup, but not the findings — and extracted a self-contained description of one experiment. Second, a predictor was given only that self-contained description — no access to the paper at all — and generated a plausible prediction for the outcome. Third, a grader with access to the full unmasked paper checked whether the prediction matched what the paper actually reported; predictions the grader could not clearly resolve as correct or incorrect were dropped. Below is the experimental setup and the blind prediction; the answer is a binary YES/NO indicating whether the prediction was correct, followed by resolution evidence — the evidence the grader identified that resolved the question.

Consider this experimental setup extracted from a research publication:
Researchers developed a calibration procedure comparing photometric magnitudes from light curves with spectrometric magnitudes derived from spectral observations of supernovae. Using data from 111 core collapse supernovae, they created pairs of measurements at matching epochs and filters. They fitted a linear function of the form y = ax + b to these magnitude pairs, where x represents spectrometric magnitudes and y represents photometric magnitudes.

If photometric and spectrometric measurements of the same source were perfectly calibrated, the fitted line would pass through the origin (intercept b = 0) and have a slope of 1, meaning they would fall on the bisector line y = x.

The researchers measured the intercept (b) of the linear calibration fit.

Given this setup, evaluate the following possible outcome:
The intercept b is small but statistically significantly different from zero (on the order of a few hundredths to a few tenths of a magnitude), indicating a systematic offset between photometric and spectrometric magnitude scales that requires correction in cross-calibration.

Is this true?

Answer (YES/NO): NO